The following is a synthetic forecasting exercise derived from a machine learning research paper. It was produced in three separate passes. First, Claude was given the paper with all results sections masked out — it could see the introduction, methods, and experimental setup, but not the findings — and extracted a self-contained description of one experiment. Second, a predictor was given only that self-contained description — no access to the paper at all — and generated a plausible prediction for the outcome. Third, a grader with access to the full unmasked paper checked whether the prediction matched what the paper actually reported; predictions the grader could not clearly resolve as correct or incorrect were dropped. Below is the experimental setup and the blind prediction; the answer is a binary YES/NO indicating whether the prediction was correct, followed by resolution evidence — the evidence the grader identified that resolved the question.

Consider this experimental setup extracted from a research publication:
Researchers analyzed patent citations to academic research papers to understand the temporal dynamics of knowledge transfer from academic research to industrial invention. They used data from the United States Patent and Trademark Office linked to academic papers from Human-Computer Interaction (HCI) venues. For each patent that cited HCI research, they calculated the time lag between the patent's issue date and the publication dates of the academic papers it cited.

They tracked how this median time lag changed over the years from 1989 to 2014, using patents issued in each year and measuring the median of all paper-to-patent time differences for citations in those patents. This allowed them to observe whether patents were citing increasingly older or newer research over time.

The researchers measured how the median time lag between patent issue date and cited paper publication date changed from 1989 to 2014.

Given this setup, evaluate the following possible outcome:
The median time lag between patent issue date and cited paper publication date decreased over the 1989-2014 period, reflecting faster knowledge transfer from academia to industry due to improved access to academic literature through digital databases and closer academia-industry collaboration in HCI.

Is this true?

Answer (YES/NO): NO